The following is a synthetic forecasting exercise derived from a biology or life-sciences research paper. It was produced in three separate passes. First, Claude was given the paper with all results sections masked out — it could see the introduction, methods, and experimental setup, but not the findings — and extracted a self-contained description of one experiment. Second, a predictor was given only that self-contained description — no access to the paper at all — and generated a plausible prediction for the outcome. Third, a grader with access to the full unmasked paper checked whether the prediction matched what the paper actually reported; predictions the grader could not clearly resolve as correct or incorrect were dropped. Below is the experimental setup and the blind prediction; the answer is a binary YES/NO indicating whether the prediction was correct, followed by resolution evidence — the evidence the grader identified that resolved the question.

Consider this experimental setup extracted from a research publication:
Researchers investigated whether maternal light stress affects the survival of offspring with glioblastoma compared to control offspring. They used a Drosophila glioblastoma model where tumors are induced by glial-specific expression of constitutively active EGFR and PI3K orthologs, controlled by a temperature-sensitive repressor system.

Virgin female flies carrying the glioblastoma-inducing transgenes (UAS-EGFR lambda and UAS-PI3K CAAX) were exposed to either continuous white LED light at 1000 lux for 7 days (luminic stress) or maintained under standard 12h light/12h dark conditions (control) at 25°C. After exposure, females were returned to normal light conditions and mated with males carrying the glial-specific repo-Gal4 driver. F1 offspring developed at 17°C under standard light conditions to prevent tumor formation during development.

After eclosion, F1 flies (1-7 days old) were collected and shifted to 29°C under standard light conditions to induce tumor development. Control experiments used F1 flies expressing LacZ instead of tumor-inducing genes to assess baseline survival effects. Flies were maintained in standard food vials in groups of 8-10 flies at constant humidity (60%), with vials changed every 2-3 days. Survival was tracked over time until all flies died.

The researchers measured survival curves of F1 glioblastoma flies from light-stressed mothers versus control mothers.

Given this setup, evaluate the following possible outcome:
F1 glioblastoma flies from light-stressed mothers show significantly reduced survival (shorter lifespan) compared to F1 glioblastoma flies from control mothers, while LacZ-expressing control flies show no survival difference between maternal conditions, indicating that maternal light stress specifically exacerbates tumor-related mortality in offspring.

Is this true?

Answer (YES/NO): YES